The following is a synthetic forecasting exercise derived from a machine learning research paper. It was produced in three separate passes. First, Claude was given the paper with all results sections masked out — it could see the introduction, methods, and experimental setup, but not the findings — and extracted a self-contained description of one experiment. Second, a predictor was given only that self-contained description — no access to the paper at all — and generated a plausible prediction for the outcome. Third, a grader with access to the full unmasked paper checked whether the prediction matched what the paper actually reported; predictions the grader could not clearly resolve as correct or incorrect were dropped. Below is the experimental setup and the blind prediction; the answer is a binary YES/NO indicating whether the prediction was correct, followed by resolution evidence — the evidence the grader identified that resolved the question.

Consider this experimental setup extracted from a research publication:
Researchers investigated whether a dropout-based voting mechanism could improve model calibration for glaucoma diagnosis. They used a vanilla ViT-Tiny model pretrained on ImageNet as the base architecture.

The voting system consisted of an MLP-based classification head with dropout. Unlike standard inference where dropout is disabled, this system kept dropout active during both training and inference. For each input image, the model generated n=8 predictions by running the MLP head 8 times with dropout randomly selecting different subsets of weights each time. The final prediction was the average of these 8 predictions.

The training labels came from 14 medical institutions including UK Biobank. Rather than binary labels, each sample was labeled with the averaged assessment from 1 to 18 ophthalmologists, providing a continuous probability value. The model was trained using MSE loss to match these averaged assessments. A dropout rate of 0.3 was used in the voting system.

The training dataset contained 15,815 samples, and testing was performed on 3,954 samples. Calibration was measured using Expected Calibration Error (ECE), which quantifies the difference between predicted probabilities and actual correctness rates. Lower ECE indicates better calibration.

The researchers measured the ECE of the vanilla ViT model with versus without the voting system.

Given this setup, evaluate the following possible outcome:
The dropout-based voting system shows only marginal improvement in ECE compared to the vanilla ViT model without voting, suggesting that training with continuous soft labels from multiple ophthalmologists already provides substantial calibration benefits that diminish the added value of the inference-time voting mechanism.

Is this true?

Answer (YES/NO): NO